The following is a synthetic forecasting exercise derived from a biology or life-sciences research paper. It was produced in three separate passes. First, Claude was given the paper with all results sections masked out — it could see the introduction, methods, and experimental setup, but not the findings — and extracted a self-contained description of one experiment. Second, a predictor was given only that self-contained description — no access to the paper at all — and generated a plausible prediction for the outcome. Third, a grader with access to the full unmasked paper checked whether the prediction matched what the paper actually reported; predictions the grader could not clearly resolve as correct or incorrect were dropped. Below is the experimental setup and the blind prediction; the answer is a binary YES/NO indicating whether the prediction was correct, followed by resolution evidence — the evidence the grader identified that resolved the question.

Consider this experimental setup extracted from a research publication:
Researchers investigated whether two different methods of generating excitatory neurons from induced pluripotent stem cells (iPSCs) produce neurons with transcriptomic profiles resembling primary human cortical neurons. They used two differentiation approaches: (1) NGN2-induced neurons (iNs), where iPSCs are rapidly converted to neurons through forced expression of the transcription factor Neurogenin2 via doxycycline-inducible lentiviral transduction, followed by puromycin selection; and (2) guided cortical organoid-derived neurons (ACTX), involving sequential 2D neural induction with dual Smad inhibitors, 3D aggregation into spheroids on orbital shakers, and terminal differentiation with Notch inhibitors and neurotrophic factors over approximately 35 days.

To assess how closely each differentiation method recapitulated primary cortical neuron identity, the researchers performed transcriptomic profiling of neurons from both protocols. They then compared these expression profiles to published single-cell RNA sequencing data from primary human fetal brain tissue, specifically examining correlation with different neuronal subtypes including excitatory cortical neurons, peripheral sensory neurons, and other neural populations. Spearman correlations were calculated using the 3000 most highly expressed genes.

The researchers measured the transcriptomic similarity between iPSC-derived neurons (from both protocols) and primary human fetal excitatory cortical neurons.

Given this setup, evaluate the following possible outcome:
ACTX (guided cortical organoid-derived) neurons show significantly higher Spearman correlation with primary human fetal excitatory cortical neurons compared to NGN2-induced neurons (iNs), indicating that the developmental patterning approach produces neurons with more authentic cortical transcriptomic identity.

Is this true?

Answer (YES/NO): YES